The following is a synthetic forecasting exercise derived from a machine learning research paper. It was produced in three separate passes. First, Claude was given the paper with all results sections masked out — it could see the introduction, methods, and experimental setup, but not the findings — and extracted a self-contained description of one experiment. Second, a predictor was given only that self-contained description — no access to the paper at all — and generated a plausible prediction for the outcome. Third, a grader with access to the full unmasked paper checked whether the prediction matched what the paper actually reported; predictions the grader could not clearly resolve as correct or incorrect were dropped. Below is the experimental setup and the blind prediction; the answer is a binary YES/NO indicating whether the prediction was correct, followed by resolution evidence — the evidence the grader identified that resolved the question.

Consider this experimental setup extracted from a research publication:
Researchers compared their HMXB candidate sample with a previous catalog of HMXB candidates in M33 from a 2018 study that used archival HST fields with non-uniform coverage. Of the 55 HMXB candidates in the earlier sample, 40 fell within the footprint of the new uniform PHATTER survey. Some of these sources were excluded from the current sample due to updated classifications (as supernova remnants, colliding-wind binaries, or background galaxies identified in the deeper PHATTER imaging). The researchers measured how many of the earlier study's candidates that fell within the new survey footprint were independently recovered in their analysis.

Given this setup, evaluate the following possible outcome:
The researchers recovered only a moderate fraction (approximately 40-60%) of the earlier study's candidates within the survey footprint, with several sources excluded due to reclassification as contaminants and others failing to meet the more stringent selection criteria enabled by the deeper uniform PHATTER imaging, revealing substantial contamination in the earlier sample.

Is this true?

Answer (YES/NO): NO